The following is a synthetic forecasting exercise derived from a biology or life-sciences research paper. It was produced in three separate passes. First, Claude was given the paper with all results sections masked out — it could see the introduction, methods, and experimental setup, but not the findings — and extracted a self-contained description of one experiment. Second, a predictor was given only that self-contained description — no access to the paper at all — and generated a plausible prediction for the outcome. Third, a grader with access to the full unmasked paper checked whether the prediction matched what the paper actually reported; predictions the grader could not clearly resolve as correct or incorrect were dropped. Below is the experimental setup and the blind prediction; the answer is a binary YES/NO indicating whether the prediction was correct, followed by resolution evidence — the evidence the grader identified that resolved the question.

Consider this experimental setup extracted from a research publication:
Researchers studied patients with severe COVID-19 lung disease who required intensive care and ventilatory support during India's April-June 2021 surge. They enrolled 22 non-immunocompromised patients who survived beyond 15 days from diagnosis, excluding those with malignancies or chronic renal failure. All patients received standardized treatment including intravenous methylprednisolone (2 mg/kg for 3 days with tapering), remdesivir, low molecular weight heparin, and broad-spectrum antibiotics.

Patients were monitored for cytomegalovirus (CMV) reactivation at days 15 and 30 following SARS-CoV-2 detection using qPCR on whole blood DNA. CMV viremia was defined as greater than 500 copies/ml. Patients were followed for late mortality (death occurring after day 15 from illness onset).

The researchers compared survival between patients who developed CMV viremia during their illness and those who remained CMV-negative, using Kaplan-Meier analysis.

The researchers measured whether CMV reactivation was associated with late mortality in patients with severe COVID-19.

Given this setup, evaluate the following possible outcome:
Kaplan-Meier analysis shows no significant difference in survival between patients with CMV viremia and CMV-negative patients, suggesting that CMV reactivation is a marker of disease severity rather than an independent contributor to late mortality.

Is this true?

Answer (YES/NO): NO